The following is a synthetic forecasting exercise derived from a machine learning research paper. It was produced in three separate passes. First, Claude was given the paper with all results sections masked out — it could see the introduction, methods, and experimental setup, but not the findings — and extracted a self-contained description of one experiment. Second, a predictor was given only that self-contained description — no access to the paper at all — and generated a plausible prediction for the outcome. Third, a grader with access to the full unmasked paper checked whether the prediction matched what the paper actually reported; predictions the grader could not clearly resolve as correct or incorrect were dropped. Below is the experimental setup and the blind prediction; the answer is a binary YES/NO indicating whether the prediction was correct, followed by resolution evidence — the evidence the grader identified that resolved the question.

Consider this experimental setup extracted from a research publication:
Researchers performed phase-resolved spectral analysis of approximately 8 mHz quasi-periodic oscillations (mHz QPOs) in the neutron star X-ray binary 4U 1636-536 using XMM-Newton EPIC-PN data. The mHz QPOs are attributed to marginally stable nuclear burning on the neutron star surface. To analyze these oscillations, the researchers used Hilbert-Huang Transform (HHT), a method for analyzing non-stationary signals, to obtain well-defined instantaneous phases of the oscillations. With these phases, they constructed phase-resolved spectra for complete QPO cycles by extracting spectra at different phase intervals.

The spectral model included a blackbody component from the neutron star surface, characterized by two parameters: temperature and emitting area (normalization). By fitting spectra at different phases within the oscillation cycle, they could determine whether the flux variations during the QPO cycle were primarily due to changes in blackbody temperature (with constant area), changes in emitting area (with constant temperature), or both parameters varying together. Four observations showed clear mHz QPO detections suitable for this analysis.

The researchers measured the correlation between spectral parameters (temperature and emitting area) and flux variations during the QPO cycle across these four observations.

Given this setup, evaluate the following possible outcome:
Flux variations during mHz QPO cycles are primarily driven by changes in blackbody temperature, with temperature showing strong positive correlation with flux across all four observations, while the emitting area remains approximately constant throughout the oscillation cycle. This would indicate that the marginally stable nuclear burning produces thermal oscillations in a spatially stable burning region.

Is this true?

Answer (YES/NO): NO